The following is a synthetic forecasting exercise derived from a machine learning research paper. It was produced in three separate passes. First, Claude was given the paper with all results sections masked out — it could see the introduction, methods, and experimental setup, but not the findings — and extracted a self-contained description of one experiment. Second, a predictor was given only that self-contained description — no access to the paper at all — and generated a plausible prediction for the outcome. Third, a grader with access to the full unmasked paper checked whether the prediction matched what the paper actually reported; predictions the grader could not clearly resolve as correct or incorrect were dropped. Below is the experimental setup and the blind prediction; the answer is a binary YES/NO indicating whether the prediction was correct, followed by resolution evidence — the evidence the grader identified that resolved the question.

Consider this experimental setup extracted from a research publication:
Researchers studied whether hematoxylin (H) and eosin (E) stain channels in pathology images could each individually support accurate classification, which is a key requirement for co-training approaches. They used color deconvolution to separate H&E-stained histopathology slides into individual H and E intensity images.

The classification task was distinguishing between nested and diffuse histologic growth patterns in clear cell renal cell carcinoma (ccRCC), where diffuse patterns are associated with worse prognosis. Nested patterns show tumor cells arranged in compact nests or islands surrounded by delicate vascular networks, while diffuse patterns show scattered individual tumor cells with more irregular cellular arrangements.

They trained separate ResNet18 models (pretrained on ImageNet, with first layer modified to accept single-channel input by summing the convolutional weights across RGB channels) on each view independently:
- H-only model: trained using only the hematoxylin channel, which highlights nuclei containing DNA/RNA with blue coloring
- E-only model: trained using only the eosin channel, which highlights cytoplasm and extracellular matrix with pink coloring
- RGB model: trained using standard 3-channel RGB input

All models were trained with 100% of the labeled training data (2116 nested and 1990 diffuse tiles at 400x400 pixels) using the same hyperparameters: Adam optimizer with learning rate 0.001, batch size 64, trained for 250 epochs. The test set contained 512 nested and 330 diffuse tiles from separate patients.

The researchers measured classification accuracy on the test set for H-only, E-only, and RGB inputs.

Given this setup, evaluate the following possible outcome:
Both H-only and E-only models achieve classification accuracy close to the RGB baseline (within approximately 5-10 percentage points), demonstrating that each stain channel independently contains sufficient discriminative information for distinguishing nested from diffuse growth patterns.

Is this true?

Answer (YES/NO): YES